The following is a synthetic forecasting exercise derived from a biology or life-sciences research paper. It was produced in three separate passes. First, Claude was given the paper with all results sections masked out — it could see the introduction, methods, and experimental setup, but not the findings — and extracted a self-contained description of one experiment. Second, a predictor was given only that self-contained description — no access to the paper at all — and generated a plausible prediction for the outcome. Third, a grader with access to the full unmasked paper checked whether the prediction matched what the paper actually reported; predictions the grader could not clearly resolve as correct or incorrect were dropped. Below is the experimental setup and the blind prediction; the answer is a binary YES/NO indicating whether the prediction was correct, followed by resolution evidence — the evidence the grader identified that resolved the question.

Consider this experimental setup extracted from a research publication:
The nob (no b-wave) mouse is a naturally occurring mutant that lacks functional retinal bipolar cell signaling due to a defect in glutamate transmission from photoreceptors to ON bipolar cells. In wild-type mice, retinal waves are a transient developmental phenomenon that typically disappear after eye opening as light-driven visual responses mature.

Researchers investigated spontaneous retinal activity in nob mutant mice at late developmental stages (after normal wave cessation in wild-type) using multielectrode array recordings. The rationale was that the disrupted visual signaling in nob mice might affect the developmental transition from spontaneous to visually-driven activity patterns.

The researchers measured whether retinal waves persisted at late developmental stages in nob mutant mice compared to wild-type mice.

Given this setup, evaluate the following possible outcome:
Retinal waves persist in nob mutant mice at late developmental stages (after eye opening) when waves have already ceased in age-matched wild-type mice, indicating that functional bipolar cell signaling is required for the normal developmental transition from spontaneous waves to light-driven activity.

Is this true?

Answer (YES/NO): YES